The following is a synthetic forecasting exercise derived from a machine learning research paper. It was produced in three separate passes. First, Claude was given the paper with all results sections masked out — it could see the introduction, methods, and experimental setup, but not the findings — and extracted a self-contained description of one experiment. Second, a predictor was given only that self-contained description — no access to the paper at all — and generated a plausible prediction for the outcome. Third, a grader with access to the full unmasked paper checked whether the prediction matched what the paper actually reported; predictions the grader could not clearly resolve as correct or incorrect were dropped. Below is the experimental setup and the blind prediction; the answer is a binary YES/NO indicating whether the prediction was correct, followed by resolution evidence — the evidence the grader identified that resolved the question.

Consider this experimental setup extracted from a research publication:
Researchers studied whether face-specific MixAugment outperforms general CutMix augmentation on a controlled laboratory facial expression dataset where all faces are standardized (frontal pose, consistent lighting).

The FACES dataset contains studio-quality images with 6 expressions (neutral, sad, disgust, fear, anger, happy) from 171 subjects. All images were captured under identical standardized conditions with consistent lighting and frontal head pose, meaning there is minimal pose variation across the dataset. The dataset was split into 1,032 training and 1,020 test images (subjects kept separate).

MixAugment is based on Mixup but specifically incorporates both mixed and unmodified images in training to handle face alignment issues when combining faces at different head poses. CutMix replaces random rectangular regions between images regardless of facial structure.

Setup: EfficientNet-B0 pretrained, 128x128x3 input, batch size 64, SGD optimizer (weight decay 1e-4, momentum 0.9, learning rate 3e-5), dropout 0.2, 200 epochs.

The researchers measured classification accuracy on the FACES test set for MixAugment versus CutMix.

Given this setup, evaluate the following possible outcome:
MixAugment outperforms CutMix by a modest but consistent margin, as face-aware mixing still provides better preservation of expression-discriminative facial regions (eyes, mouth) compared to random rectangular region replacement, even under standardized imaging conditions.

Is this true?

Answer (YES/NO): YES